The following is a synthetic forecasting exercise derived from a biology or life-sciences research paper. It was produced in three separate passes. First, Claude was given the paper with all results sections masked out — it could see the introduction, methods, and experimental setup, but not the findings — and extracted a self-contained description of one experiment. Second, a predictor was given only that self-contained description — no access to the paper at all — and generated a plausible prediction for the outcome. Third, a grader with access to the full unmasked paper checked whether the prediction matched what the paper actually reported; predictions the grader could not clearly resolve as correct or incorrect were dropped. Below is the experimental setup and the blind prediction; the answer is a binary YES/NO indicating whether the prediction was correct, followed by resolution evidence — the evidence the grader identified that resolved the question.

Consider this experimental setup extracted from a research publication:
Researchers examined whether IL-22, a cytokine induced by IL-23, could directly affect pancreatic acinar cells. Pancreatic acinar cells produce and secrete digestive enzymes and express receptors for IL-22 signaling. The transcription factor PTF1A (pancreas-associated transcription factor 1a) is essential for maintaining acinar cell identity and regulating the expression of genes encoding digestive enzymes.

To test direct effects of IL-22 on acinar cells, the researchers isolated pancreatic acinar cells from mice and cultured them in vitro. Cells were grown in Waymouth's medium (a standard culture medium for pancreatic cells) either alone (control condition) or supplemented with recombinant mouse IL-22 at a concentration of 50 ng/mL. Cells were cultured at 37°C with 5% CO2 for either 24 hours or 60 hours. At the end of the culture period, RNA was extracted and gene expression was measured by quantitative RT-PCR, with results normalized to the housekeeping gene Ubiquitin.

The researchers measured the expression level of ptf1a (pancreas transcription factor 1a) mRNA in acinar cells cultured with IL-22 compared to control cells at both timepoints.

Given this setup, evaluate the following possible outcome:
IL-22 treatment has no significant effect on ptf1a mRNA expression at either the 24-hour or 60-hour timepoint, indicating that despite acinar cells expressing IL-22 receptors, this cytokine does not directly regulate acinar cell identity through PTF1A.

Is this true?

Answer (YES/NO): NO